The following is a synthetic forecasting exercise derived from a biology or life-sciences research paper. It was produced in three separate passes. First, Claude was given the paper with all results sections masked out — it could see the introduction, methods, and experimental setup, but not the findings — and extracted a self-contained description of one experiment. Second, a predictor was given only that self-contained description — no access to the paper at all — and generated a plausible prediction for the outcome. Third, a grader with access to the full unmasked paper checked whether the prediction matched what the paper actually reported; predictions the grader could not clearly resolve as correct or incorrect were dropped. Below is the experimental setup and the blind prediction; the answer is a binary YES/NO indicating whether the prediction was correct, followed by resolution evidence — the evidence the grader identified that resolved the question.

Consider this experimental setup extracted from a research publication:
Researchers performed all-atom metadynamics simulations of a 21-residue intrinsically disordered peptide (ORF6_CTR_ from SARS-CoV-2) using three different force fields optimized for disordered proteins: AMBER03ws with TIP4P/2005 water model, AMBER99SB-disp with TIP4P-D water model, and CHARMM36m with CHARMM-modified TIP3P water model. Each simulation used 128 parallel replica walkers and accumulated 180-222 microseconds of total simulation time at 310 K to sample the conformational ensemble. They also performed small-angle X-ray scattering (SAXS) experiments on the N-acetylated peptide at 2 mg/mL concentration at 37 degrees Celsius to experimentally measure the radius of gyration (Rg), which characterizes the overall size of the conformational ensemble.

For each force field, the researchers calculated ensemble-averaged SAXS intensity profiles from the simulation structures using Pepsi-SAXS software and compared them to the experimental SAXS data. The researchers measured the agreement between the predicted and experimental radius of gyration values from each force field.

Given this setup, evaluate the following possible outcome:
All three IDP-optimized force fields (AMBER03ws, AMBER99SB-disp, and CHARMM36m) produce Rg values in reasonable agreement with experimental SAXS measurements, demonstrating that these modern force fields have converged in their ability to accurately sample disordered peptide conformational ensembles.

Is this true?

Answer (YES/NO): NO